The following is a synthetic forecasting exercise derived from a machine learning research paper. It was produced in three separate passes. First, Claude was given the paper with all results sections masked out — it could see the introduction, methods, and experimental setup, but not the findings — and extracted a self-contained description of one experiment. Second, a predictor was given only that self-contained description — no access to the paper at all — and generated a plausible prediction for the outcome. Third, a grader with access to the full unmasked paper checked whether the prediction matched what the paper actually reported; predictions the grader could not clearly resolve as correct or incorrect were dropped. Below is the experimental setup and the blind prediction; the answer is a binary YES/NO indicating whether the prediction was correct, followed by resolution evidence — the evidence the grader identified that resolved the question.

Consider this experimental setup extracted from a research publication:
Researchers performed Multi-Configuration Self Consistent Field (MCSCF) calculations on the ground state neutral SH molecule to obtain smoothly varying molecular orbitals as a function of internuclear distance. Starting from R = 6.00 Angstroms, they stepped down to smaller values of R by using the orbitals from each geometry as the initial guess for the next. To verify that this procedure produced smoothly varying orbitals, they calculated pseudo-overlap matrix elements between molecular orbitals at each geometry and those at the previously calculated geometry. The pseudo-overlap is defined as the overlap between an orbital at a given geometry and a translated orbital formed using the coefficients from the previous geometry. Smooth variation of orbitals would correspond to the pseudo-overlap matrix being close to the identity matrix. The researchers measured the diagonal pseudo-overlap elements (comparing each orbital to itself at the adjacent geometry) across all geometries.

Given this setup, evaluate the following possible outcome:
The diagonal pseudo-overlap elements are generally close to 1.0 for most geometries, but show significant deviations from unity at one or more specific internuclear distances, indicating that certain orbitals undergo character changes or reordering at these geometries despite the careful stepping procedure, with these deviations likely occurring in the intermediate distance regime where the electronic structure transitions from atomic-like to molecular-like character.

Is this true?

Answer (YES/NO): NO